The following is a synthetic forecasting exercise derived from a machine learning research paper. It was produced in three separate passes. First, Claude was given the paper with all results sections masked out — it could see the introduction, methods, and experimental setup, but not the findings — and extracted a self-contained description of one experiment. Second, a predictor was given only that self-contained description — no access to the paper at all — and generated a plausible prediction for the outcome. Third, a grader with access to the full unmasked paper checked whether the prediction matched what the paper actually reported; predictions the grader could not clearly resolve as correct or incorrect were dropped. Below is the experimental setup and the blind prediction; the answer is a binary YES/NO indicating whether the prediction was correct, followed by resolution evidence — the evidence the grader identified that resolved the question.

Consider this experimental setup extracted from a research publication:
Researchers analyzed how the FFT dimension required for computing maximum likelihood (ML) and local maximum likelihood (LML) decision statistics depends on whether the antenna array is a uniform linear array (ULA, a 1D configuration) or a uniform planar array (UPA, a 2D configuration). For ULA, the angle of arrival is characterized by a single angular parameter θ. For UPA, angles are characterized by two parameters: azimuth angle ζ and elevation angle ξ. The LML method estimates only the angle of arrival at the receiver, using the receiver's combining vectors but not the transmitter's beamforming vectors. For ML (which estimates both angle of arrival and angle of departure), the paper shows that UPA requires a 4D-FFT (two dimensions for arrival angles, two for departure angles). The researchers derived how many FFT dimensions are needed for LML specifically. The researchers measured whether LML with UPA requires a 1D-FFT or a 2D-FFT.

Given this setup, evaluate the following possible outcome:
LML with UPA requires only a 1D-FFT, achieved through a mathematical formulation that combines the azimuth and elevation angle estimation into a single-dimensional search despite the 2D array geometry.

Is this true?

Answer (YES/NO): NO